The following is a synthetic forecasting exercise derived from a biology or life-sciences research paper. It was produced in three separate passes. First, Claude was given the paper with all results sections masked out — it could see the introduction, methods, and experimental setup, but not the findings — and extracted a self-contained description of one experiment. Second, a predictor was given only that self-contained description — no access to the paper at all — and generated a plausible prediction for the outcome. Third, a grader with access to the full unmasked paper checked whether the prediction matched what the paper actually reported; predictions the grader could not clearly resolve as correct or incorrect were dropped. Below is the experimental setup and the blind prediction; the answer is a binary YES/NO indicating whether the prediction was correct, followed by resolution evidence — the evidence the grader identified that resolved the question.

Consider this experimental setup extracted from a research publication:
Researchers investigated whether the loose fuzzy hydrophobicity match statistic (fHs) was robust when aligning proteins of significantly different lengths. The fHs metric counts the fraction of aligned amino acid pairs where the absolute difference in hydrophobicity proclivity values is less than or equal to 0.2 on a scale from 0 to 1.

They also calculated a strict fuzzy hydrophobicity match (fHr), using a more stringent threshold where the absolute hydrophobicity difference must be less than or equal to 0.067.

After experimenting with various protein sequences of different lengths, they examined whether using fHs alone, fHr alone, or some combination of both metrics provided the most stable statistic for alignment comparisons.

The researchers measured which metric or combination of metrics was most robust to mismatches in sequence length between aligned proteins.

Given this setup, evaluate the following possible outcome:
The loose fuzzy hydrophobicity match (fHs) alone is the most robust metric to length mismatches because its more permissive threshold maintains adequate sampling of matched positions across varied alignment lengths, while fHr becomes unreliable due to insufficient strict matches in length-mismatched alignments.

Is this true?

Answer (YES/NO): NO